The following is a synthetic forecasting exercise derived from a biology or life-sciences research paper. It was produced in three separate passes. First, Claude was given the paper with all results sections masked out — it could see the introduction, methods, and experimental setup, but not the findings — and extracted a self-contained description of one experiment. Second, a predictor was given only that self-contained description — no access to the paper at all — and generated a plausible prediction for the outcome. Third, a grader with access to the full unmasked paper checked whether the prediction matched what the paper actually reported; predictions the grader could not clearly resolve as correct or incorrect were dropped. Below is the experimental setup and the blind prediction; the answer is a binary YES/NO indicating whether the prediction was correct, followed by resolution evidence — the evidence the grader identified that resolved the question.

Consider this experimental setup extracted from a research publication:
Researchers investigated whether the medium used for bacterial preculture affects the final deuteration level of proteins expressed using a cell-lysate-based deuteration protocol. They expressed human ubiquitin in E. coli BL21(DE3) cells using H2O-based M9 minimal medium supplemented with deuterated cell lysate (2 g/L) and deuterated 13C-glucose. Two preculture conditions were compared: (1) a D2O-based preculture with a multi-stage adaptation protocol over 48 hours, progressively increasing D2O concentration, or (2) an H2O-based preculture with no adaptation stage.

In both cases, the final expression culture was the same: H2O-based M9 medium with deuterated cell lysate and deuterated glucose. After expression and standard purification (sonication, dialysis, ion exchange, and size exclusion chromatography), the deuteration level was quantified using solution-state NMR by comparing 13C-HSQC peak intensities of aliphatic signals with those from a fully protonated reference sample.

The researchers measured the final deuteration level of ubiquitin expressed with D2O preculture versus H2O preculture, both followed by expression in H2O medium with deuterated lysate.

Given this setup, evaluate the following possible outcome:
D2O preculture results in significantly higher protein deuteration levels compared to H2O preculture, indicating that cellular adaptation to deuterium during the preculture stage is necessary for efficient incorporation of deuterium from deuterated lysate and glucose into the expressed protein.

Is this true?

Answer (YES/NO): NO